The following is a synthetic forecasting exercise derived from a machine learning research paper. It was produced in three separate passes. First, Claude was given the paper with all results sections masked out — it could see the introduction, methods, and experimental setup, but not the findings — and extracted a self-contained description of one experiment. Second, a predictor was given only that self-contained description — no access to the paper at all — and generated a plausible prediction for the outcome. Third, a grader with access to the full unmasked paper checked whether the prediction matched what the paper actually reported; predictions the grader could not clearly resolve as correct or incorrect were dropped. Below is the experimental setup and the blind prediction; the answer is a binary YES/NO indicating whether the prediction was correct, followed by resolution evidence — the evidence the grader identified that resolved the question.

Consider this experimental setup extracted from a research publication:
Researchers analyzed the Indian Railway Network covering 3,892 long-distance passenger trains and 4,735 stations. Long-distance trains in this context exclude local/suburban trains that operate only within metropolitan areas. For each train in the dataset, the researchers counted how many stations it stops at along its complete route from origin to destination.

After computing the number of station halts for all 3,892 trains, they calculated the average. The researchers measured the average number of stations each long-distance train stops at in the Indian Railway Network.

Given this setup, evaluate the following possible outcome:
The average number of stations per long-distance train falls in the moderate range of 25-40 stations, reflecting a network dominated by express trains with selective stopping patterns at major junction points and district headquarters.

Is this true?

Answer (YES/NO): NO